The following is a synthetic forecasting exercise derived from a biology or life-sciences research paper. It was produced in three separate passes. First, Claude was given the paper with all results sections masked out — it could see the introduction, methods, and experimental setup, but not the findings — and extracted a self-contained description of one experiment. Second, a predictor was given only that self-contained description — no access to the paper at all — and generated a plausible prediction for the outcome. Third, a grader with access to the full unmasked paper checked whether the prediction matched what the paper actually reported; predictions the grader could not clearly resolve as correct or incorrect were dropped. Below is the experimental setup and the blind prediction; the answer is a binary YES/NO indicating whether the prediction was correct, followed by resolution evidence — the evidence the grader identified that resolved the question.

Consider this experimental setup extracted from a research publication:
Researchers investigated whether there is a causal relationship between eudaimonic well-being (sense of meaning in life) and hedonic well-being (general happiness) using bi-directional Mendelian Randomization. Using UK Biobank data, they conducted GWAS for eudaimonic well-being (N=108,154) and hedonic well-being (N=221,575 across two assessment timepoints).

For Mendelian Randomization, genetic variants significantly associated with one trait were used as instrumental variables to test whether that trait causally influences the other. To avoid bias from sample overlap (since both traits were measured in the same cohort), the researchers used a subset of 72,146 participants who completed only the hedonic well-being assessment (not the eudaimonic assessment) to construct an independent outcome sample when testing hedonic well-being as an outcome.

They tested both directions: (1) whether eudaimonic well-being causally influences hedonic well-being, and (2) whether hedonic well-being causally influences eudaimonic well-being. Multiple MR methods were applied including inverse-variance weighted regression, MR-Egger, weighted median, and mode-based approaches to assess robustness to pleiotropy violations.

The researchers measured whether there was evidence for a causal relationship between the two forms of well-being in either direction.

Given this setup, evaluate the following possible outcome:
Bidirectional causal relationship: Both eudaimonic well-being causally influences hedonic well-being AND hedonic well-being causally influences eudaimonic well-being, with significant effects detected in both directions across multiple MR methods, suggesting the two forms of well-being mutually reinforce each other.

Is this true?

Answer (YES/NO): NO